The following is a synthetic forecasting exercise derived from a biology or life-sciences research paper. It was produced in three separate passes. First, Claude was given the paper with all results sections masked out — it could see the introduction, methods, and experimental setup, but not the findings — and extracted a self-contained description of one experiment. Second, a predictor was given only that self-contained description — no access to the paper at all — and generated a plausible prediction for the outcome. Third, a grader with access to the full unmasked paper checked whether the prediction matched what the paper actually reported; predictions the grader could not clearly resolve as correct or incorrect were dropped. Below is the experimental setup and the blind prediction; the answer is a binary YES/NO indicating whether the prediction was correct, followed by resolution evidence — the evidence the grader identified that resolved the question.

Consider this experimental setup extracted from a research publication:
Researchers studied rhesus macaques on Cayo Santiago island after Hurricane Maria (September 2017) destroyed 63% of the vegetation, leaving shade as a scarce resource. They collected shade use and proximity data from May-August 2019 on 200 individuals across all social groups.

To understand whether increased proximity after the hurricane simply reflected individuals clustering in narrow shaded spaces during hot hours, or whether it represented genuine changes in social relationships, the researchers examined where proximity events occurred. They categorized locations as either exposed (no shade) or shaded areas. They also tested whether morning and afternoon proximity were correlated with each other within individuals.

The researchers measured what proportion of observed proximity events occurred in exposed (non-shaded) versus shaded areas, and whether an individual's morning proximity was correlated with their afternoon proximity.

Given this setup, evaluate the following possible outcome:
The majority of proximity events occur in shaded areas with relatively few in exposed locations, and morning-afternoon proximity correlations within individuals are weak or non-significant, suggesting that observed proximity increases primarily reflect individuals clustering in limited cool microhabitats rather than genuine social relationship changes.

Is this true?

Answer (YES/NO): NO